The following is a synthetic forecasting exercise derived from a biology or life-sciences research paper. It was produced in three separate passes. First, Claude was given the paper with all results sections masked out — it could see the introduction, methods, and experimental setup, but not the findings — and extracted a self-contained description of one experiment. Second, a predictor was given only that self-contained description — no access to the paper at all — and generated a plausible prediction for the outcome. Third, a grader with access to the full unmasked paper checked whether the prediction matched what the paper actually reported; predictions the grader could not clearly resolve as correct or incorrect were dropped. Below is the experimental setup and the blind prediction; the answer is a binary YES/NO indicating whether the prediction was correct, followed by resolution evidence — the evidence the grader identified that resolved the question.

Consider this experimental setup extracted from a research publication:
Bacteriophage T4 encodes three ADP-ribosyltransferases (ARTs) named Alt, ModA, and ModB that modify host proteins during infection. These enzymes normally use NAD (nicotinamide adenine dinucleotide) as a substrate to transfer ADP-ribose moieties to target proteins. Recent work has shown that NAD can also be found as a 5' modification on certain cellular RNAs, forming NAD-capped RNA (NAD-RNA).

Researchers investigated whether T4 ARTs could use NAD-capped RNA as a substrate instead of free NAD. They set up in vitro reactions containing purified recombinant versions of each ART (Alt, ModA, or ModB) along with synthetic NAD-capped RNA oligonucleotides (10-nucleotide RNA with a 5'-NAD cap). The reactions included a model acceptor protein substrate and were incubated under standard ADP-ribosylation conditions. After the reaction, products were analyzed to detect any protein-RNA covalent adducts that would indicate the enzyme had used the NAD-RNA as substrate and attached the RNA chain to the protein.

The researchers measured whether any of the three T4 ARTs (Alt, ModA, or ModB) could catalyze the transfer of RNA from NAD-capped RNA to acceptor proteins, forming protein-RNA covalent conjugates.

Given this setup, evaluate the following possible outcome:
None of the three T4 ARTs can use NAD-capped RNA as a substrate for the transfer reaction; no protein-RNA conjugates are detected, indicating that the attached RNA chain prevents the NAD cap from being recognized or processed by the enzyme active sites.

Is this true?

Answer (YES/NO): NO